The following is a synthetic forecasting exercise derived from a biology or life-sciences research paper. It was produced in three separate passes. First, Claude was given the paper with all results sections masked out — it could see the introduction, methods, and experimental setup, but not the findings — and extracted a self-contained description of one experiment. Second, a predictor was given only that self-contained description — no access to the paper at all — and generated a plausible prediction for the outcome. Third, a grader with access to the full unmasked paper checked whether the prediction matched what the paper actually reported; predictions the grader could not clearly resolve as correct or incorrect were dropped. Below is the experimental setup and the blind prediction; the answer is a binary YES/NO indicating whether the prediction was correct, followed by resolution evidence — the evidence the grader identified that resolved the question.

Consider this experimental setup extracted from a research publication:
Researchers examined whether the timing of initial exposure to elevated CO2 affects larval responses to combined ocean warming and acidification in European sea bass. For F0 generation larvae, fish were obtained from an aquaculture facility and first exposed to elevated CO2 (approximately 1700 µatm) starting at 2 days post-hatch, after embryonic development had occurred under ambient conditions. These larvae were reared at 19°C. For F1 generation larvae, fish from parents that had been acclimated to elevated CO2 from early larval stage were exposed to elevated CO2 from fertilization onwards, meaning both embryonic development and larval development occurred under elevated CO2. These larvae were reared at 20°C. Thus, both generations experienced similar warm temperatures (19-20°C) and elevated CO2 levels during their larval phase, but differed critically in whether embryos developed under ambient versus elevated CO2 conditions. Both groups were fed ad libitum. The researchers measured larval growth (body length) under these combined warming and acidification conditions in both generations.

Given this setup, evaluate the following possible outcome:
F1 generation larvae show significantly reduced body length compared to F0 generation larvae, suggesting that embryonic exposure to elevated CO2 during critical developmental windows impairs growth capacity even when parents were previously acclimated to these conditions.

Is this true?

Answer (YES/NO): YES